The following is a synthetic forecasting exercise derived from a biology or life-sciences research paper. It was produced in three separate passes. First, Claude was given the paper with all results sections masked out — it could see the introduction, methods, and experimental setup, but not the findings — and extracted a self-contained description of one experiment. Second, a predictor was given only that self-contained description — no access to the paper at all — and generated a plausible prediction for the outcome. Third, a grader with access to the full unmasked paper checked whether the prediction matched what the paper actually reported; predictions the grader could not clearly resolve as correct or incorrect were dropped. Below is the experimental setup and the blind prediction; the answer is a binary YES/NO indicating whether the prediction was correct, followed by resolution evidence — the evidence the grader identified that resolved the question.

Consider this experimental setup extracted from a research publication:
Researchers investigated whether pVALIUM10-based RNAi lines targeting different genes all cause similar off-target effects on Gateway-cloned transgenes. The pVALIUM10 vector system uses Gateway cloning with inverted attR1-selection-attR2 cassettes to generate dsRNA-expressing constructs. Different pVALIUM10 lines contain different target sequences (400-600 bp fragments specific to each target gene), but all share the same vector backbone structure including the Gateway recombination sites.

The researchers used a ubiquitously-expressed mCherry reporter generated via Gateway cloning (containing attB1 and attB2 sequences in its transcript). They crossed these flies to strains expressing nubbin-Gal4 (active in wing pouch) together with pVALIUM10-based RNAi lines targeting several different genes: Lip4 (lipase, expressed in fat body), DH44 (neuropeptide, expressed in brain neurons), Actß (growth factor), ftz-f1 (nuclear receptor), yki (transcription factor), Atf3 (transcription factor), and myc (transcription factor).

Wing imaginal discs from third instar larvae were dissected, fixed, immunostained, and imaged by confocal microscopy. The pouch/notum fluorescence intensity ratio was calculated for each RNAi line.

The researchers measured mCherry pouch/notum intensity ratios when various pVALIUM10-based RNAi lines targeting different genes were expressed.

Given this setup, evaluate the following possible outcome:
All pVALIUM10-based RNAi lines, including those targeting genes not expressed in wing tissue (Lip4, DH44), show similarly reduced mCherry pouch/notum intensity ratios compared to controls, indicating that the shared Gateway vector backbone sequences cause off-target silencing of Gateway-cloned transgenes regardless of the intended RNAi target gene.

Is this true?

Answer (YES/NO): YES